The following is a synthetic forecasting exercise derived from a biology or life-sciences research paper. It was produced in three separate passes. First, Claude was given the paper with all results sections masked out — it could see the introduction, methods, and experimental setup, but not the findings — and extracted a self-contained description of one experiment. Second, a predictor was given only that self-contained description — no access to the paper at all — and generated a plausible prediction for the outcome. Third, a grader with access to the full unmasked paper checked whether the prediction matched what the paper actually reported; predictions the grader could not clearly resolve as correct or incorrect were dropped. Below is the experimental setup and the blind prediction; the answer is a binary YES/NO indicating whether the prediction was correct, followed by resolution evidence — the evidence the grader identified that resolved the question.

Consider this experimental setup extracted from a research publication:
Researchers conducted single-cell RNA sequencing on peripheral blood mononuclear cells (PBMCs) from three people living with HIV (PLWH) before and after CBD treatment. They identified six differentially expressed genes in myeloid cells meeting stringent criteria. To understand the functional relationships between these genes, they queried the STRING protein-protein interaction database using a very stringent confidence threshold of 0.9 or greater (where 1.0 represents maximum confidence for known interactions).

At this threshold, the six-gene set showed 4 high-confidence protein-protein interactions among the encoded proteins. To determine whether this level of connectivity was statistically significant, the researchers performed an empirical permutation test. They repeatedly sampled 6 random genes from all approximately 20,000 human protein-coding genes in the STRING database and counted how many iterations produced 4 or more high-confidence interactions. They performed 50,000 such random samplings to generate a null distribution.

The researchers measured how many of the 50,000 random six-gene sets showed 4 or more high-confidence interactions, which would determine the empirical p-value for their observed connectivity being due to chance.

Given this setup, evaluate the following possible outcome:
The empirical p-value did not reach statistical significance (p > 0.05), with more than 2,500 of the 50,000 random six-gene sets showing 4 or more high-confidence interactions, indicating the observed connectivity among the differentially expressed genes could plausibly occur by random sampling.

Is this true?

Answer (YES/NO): NO